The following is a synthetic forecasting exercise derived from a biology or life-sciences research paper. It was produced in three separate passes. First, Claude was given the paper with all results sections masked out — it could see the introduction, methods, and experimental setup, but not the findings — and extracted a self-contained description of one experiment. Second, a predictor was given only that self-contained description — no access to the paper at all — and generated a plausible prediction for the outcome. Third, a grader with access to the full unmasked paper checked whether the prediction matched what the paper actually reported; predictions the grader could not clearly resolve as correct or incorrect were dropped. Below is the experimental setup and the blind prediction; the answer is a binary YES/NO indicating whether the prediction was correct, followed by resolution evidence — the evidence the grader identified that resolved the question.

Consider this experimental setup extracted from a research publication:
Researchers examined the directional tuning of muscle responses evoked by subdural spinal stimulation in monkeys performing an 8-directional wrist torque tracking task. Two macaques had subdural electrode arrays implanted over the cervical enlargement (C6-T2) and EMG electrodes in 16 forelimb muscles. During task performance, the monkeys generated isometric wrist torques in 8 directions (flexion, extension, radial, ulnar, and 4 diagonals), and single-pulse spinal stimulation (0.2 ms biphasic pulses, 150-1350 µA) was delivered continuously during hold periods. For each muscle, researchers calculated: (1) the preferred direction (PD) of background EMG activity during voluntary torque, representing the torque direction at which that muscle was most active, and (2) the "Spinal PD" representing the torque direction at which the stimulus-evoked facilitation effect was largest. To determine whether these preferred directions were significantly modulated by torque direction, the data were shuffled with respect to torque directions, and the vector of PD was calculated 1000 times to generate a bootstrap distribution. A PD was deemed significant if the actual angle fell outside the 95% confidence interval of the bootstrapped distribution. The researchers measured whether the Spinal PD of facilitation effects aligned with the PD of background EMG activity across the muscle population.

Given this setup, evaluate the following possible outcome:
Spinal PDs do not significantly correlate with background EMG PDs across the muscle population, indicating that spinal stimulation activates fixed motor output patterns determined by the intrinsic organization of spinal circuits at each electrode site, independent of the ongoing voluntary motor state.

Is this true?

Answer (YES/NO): NO